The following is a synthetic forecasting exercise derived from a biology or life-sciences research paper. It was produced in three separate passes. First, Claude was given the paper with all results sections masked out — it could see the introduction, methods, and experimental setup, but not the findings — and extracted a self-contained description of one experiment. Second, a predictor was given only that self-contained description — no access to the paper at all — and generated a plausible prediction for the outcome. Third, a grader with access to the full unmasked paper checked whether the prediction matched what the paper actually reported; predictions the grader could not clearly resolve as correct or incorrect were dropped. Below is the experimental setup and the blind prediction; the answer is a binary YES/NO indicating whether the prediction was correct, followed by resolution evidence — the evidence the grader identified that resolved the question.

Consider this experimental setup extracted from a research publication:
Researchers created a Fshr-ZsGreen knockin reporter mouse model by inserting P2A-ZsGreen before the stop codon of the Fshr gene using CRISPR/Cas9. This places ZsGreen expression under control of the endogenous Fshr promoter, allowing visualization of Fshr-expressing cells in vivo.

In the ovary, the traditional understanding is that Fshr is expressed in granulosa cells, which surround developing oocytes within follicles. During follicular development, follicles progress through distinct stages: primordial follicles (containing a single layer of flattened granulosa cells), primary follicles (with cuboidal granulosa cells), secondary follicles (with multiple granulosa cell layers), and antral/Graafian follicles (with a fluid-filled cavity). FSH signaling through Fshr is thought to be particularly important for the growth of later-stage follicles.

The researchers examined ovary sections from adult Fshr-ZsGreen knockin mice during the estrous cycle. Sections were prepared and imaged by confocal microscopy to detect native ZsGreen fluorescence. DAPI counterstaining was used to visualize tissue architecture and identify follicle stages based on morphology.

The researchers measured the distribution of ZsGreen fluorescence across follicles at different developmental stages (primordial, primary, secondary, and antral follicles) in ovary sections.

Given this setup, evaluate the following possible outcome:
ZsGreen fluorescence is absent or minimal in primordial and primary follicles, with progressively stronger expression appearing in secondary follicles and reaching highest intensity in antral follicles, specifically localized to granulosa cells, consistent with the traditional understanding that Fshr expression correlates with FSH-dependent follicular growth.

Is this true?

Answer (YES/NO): NO